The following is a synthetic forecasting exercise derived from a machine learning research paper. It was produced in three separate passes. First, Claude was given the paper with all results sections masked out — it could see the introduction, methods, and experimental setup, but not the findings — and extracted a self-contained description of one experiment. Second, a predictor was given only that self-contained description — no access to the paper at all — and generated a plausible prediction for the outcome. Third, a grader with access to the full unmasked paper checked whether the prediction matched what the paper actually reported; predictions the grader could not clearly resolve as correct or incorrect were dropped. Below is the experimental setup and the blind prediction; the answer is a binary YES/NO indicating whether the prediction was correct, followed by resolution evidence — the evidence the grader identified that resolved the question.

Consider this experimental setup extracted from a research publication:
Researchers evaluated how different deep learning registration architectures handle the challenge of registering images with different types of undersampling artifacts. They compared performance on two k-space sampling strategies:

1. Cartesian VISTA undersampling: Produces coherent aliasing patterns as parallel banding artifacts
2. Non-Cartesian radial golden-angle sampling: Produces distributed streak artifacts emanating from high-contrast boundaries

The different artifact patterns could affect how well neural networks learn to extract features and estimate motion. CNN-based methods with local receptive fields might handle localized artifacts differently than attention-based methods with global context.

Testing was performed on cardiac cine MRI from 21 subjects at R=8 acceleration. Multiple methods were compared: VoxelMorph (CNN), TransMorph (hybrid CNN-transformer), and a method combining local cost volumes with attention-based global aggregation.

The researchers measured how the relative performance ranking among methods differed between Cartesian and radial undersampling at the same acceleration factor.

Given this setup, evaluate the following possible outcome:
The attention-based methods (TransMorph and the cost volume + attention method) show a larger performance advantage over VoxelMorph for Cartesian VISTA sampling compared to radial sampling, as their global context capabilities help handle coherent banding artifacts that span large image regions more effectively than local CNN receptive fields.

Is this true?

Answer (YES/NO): NO